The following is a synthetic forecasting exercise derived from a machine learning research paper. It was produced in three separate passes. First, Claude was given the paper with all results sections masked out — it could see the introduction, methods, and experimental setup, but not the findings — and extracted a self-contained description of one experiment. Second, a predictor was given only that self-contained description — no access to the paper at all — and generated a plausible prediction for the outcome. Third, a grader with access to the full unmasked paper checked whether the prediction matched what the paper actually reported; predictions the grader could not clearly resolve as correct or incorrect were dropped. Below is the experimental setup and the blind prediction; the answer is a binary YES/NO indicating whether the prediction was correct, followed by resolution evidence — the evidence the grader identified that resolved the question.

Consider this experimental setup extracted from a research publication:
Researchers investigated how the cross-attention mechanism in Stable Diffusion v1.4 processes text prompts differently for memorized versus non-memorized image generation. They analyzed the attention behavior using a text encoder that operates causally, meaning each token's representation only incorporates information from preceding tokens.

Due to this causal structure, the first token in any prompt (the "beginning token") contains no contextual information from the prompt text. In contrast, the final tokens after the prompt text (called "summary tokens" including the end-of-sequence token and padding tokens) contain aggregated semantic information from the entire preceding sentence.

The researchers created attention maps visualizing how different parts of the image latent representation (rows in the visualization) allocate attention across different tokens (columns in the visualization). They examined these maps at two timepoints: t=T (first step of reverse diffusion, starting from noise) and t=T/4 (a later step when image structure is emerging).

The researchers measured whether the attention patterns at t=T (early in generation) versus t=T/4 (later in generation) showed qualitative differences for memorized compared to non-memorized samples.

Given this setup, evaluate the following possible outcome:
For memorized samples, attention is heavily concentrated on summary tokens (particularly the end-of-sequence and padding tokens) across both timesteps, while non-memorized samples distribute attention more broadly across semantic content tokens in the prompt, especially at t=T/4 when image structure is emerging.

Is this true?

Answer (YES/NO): NO